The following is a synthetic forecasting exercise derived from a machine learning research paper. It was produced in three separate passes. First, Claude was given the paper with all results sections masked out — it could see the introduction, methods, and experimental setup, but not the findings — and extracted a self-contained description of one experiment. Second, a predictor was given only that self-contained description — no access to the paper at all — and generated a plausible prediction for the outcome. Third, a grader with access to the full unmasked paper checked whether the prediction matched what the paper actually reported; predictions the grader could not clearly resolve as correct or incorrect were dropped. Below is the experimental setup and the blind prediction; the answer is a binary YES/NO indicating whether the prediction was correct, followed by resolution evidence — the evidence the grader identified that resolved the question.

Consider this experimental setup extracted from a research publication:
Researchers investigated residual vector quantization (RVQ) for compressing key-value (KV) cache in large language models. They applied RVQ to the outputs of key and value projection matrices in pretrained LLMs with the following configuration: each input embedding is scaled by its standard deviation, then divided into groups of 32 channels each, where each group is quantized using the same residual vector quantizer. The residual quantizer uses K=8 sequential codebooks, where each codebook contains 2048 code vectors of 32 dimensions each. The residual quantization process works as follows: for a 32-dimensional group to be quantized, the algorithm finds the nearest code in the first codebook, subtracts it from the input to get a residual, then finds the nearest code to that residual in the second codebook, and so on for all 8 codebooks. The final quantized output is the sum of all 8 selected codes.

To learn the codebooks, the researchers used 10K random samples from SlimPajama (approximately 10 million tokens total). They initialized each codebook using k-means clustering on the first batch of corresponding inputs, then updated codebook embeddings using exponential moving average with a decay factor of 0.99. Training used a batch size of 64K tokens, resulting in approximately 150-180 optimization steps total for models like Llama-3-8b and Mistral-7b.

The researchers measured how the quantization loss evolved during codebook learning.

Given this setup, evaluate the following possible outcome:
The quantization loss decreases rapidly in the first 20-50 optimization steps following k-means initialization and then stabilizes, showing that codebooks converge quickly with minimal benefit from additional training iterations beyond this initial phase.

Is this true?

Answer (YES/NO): YES